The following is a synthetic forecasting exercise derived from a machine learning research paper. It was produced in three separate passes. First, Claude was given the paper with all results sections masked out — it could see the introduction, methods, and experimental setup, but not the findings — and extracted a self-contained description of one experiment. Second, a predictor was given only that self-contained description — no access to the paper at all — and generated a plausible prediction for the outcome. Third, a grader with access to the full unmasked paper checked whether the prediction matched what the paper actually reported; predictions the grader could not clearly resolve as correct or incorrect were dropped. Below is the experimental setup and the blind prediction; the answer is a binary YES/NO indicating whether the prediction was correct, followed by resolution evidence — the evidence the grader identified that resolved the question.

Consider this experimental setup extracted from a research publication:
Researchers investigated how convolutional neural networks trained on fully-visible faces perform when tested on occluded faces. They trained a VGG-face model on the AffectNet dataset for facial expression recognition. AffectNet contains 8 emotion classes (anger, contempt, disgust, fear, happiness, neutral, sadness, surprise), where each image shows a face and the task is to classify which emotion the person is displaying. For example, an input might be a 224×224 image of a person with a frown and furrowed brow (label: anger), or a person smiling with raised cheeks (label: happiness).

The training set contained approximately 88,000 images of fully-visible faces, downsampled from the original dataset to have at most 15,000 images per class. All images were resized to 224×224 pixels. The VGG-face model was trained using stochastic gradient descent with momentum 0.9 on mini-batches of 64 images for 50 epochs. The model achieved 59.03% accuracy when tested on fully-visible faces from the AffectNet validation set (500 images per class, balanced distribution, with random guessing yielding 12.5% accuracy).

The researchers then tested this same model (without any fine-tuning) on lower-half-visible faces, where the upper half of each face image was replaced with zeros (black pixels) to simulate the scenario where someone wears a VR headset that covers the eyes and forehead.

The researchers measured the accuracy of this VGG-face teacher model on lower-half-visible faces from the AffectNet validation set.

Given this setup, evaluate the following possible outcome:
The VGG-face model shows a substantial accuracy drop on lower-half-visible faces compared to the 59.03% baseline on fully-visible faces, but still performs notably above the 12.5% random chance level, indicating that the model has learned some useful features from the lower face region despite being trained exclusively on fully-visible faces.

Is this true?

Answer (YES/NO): YES